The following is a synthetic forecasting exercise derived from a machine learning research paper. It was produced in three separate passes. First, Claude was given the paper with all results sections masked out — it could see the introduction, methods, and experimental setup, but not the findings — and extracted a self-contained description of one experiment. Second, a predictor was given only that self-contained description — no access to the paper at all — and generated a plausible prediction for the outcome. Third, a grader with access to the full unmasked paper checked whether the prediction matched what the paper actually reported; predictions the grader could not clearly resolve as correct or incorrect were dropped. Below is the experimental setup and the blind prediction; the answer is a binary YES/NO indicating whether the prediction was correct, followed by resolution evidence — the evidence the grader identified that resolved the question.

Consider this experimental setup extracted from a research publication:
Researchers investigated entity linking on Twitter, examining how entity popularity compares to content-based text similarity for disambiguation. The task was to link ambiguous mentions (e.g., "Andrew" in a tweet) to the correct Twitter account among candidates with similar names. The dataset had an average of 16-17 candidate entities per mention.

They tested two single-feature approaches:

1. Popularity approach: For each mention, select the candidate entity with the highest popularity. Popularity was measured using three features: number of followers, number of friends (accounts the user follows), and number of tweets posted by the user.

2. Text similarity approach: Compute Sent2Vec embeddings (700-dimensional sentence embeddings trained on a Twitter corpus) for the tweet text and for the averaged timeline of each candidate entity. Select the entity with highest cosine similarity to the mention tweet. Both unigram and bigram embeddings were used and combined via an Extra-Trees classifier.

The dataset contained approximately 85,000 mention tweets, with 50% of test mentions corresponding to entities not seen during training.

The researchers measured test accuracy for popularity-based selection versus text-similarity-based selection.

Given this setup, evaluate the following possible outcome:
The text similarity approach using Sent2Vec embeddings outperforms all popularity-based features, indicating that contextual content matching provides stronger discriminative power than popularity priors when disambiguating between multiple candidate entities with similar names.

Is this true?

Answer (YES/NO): NO